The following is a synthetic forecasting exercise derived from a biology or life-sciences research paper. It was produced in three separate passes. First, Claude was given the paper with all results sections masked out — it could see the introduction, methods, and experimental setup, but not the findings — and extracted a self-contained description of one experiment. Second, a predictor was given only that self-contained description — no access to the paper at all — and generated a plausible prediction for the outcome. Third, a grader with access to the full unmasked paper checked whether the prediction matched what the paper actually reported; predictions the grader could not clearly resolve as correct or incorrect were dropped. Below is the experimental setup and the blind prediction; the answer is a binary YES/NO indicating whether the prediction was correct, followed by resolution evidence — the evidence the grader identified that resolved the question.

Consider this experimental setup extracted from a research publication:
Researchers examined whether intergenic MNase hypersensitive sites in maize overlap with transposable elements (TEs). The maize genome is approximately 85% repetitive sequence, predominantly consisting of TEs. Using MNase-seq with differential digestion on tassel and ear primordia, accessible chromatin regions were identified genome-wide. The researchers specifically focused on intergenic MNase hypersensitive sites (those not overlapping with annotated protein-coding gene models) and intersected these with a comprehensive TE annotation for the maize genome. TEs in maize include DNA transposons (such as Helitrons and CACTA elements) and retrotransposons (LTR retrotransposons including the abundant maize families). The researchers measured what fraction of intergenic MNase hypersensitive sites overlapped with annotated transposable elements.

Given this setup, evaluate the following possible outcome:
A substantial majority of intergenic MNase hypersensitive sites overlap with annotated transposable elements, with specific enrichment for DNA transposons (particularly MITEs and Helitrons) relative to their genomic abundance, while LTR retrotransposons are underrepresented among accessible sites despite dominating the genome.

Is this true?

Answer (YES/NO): NO